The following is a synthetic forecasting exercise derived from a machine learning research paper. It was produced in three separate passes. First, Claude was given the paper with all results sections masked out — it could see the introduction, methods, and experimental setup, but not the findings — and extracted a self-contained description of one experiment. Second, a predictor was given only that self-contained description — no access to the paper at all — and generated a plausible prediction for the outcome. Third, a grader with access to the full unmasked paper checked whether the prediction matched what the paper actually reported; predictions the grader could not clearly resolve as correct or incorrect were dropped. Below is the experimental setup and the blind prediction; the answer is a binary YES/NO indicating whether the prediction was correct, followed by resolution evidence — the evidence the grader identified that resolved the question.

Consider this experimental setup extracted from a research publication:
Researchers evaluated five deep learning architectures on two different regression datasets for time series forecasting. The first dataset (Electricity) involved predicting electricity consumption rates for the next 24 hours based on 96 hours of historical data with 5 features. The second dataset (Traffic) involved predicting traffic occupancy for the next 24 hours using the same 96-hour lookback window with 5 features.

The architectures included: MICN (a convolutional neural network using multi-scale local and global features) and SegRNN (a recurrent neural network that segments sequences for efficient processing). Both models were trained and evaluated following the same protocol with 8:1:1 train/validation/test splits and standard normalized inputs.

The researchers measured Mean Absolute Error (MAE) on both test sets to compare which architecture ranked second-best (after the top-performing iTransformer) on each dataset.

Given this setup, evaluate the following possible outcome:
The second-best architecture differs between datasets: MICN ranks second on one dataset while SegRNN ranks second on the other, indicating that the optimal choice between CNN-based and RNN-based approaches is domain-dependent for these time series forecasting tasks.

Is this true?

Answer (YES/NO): YES